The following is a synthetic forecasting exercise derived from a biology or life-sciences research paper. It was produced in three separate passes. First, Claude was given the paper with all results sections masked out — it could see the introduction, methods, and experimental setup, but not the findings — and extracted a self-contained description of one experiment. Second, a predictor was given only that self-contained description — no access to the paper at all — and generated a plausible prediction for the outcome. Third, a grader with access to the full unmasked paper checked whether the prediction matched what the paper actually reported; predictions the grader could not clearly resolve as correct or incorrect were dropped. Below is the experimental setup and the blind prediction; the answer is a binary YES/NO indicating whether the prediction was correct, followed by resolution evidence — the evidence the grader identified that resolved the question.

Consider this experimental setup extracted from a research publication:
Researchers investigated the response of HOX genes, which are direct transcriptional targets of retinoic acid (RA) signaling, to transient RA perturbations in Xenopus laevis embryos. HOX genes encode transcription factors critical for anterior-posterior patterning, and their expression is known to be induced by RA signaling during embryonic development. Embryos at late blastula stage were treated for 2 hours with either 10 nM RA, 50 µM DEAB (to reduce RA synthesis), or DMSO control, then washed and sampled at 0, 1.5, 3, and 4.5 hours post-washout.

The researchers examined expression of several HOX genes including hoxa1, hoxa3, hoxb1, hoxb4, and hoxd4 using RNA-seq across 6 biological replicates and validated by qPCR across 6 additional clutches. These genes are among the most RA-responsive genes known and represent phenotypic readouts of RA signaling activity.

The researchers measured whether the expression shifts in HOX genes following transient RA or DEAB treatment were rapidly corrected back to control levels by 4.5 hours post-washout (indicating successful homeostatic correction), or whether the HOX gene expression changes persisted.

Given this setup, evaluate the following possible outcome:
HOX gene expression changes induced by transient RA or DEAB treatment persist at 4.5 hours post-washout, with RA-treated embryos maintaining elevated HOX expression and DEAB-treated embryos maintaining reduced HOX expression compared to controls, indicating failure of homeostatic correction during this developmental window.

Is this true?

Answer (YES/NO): NO